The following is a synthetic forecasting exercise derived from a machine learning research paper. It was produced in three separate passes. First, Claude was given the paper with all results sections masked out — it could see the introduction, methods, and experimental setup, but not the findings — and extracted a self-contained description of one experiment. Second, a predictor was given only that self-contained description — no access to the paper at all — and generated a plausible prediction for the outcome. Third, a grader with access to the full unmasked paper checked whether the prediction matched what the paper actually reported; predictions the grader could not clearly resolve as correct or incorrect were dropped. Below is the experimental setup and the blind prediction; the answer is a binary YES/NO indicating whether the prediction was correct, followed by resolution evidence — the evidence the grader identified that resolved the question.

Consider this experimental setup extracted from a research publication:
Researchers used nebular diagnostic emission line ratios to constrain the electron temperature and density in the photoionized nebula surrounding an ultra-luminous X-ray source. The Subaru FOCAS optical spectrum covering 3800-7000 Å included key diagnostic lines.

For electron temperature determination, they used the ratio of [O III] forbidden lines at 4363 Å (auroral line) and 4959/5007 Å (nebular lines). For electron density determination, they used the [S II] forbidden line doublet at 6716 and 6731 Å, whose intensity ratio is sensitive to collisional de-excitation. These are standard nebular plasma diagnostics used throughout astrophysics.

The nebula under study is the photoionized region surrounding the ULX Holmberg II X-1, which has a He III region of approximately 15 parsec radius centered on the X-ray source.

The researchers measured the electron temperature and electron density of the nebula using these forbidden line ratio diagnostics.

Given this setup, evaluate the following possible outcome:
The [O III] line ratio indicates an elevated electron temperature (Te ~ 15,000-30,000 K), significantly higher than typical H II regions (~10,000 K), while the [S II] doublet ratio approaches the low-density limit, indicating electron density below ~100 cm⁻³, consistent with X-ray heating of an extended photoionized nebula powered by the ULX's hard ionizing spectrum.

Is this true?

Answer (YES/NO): NO